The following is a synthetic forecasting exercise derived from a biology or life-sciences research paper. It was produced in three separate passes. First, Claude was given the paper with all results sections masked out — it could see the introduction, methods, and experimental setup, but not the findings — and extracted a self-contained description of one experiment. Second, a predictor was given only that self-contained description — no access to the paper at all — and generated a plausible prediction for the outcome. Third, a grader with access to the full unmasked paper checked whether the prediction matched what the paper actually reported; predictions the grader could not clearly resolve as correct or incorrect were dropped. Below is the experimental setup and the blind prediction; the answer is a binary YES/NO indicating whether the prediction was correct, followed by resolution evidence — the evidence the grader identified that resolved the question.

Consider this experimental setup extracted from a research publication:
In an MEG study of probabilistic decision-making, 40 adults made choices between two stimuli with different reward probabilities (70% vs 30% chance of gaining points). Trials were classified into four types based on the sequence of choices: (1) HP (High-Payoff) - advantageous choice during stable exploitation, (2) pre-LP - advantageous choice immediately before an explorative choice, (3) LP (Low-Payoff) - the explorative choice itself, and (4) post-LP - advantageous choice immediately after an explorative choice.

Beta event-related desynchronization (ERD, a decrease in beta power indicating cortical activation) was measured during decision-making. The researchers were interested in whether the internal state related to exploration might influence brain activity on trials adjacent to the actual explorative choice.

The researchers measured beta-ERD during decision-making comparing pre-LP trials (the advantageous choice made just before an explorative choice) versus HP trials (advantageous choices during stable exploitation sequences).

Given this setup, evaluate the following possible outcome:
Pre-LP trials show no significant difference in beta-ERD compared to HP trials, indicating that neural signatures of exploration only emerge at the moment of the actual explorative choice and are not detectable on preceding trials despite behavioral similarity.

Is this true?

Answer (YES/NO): YES